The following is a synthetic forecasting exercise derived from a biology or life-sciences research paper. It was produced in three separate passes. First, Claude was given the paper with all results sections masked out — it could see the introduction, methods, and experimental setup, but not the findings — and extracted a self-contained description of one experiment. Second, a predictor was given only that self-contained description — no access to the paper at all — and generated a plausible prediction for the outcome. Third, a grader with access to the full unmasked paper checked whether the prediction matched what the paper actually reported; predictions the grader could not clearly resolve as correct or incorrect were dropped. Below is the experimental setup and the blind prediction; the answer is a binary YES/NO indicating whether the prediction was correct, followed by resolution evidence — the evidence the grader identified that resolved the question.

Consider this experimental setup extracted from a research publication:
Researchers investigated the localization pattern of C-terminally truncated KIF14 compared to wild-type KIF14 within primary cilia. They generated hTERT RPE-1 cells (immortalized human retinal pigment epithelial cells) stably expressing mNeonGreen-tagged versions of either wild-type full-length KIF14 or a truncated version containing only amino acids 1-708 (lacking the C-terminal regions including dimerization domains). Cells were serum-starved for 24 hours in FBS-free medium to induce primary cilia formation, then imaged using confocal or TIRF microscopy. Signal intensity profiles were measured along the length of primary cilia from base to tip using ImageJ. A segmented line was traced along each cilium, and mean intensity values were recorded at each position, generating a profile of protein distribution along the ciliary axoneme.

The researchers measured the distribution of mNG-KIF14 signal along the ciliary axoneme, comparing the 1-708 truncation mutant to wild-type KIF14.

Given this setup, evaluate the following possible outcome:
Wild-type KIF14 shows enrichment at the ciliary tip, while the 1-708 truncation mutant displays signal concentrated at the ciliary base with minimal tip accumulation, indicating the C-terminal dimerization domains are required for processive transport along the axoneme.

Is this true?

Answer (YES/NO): NO